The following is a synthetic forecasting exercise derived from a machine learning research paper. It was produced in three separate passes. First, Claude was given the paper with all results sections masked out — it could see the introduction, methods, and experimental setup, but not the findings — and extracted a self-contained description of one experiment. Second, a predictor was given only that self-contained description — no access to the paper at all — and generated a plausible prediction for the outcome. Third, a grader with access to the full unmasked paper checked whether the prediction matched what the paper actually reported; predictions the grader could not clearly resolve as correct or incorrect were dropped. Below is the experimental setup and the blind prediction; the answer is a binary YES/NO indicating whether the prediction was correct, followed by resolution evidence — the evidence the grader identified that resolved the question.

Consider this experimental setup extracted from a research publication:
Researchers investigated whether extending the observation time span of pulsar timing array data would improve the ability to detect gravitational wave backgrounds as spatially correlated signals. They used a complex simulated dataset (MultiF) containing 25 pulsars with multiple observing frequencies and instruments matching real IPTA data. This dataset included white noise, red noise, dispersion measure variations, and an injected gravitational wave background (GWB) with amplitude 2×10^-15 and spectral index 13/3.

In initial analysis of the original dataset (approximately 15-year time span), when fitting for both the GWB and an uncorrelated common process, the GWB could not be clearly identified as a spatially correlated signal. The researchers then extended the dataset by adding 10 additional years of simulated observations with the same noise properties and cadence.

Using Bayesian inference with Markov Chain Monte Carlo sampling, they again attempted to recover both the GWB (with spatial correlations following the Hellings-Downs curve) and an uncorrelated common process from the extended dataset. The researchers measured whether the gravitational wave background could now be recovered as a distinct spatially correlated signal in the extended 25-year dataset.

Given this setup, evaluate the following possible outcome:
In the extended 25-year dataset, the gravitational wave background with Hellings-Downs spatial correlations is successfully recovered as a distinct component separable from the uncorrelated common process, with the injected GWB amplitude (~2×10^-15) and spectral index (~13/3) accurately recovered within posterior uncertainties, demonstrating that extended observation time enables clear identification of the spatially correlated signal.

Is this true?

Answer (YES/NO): YES